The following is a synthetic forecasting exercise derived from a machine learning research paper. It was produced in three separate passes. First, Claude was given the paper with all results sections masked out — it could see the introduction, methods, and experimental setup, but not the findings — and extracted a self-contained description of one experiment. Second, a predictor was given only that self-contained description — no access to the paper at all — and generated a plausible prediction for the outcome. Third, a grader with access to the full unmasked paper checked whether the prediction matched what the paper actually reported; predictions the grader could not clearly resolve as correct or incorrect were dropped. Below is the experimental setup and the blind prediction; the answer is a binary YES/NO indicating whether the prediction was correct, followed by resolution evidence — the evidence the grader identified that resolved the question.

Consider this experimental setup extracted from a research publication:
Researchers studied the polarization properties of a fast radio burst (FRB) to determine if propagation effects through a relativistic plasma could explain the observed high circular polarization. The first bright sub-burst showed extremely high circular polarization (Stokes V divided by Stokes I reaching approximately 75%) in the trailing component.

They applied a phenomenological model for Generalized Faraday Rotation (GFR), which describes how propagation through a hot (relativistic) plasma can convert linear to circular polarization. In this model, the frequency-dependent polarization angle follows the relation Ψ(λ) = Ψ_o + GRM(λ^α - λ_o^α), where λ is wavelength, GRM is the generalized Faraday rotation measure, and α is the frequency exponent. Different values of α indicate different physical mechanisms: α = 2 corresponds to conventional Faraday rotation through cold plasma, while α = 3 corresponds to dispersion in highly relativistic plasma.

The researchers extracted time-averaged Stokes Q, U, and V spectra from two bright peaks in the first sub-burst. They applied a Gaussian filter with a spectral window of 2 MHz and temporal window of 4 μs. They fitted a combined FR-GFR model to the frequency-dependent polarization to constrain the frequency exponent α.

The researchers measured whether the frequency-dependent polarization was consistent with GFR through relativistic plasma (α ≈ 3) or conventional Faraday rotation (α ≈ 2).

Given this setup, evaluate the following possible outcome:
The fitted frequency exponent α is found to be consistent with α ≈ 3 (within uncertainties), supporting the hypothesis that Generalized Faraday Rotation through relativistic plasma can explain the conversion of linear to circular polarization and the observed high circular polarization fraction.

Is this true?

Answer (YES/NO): NO